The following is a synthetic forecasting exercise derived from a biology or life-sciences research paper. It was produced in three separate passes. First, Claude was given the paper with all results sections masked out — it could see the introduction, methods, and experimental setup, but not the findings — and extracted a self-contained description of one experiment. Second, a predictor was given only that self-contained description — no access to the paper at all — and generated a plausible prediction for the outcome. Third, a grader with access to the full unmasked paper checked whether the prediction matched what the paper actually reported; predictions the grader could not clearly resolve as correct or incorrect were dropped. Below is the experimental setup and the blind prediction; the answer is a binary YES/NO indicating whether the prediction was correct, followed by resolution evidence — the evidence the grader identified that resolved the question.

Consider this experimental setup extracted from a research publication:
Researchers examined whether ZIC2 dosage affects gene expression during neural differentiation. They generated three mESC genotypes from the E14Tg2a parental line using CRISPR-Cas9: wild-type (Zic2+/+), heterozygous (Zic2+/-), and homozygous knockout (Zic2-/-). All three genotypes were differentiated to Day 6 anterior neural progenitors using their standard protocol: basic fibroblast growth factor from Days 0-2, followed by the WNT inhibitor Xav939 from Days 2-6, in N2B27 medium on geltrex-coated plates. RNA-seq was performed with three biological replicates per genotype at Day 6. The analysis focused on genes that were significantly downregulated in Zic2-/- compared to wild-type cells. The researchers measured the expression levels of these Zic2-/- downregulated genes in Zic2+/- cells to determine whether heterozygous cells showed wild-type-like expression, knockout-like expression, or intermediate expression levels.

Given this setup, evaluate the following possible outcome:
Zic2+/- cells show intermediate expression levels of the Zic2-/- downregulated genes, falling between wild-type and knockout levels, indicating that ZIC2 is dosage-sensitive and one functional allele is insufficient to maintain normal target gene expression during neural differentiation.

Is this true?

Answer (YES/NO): NO